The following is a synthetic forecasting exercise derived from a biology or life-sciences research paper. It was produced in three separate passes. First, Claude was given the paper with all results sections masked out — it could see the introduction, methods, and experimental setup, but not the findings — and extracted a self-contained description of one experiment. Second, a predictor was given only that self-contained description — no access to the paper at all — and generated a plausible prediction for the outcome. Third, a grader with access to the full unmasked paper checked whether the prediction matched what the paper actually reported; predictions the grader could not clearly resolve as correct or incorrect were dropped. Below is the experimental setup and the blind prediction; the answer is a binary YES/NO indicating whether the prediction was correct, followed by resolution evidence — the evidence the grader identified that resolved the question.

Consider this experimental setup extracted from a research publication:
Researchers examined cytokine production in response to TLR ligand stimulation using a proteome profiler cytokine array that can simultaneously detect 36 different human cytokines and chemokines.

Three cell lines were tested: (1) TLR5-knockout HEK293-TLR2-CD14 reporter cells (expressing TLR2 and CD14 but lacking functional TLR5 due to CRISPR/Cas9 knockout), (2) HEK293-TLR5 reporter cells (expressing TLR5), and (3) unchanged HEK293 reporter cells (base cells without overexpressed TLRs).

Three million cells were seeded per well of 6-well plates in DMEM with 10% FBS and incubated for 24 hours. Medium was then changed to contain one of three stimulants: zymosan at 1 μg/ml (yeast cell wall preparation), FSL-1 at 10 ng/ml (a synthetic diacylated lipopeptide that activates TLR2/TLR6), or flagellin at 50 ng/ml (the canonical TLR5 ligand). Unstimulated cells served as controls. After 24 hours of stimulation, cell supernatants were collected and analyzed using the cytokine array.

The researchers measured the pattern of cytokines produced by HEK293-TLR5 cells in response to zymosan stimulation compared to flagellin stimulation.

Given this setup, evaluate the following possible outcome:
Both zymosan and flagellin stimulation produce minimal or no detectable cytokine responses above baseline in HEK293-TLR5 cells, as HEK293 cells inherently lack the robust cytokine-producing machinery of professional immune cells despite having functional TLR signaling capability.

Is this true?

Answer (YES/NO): NO